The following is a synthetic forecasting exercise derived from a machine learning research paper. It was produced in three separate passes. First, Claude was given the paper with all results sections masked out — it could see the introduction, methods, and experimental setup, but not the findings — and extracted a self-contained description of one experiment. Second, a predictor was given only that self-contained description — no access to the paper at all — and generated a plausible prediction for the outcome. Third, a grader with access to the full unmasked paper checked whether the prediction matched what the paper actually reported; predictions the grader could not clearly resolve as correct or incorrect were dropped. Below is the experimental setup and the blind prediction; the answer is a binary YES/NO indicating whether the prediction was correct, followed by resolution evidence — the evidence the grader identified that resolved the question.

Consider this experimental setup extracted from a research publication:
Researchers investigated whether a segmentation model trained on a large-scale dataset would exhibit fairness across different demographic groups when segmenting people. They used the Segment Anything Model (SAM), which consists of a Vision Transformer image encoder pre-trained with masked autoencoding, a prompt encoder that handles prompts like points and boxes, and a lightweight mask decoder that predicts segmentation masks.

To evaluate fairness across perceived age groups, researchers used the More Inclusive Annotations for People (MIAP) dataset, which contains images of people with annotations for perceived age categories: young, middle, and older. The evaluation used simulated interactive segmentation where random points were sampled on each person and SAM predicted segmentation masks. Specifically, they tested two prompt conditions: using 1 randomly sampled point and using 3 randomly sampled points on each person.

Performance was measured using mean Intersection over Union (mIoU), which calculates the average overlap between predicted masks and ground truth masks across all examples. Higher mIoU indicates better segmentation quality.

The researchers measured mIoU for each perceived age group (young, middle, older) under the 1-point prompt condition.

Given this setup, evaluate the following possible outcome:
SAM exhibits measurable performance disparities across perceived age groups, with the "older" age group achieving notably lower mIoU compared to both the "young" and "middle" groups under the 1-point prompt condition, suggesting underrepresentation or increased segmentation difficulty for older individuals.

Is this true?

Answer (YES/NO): NO